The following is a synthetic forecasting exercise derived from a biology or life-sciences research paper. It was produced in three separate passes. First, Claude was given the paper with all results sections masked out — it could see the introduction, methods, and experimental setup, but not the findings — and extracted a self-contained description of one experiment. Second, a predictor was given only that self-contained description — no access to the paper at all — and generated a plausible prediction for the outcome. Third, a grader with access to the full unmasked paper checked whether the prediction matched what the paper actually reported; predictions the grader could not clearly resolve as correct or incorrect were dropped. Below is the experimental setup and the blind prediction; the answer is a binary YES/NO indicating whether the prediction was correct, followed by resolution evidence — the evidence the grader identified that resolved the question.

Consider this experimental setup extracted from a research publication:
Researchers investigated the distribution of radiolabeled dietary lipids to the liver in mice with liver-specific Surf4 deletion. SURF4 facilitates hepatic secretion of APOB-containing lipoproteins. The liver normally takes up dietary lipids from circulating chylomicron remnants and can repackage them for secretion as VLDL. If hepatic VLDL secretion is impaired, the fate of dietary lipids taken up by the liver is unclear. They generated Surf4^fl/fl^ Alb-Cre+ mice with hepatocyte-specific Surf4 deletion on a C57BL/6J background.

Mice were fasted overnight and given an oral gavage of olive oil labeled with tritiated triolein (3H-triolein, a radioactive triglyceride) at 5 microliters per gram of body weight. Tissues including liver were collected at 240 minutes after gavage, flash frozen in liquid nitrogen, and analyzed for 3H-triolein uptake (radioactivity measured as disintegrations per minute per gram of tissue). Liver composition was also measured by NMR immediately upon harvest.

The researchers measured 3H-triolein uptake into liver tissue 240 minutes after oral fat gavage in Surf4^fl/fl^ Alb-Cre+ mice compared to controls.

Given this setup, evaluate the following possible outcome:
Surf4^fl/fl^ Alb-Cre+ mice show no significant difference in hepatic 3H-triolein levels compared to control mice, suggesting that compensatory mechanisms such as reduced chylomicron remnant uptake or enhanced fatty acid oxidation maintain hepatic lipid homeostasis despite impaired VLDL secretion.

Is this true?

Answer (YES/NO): YES